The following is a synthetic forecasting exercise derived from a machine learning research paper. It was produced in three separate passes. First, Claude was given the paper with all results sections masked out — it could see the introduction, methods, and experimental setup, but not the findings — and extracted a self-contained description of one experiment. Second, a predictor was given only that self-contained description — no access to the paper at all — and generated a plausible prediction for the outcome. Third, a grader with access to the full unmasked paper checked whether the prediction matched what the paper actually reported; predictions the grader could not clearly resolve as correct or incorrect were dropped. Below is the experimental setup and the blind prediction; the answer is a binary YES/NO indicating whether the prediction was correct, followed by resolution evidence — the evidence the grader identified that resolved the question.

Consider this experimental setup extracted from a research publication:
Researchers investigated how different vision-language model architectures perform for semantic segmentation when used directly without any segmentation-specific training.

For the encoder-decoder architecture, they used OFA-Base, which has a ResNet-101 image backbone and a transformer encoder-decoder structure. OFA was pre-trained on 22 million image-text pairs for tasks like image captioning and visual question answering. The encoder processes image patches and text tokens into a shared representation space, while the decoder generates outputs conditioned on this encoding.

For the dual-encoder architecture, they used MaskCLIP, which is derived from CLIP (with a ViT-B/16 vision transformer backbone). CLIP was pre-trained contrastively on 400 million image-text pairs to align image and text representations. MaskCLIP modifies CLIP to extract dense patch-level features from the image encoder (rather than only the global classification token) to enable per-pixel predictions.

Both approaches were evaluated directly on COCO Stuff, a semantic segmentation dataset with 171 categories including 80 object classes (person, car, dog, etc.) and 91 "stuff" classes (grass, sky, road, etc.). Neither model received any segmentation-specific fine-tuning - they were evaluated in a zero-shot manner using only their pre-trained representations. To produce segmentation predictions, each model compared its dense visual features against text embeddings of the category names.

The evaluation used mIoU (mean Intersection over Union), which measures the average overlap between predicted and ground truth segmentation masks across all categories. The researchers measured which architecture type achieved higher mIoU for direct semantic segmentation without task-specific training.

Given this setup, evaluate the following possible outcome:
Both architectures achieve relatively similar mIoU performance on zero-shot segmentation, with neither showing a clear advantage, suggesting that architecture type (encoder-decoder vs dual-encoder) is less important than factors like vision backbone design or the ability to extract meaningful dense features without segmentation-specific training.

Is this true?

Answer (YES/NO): NO